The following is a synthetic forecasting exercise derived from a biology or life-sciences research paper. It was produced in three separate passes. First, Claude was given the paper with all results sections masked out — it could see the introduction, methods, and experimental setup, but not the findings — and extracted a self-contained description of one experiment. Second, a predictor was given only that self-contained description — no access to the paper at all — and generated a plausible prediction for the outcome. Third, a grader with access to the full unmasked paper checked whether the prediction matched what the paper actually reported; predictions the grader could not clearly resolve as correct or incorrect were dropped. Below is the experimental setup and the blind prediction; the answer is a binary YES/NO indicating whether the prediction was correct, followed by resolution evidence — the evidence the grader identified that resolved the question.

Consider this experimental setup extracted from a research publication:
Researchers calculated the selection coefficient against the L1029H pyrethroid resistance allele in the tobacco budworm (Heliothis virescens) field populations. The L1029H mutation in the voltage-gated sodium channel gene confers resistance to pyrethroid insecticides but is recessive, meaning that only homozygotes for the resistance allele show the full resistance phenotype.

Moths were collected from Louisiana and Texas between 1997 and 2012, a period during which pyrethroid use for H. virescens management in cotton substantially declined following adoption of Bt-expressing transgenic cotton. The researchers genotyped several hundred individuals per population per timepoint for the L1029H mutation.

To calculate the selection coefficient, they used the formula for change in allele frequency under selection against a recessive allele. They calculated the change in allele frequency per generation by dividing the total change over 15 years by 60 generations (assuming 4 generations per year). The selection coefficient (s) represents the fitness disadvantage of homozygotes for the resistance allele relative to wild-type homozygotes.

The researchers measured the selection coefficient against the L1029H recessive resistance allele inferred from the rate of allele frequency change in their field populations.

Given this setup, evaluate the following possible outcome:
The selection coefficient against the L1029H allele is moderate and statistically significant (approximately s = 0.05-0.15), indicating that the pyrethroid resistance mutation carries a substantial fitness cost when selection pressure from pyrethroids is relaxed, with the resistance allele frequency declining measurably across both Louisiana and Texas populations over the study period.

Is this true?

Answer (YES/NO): NO